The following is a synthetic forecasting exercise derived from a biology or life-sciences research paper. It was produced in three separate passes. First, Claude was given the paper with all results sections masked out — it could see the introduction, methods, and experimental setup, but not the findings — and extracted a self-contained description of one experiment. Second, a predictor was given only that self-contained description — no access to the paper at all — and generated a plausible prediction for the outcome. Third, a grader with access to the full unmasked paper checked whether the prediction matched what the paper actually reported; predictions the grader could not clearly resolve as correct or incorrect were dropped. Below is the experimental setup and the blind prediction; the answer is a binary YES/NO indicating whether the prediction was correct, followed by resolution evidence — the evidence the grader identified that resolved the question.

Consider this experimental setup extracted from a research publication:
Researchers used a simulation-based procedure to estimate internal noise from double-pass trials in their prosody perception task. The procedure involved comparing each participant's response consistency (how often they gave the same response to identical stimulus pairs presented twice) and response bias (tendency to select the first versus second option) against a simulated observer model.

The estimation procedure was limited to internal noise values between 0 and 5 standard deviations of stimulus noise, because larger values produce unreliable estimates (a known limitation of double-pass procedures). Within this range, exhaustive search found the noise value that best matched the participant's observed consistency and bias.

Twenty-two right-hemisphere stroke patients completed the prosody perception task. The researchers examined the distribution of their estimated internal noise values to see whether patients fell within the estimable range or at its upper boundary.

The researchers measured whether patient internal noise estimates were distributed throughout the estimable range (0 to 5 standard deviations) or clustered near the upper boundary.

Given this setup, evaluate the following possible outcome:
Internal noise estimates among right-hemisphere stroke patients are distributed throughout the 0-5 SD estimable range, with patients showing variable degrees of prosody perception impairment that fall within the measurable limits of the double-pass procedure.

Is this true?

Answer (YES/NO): YES